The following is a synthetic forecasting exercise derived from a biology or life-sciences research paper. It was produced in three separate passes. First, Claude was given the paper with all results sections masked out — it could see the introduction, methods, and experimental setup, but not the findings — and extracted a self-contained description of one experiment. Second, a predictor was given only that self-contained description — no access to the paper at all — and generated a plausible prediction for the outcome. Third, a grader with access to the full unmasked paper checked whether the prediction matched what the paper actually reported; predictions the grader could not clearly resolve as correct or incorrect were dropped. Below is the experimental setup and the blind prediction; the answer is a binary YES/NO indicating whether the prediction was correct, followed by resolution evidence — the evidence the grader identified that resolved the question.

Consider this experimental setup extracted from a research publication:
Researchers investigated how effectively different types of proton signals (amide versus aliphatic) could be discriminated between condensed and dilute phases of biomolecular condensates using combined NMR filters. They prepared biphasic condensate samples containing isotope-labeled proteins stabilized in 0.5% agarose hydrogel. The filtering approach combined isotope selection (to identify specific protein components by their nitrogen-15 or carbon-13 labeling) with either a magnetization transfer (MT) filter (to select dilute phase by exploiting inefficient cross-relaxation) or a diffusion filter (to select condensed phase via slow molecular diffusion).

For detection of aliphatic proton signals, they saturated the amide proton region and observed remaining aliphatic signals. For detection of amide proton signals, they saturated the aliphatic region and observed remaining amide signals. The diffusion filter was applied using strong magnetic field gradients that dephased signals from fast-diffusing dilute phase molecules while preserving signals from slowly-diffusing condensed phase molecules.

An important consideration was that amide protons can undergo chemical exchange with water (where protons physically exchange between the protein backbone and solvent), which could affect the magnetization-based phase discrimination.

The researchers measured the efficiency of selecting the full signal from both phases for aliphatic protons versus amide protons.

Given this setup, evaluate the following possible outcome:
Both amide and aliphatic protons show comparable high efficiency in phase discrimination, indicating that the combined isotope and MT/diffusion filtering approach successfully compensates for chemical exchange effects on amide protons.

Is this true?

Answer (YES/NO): NO